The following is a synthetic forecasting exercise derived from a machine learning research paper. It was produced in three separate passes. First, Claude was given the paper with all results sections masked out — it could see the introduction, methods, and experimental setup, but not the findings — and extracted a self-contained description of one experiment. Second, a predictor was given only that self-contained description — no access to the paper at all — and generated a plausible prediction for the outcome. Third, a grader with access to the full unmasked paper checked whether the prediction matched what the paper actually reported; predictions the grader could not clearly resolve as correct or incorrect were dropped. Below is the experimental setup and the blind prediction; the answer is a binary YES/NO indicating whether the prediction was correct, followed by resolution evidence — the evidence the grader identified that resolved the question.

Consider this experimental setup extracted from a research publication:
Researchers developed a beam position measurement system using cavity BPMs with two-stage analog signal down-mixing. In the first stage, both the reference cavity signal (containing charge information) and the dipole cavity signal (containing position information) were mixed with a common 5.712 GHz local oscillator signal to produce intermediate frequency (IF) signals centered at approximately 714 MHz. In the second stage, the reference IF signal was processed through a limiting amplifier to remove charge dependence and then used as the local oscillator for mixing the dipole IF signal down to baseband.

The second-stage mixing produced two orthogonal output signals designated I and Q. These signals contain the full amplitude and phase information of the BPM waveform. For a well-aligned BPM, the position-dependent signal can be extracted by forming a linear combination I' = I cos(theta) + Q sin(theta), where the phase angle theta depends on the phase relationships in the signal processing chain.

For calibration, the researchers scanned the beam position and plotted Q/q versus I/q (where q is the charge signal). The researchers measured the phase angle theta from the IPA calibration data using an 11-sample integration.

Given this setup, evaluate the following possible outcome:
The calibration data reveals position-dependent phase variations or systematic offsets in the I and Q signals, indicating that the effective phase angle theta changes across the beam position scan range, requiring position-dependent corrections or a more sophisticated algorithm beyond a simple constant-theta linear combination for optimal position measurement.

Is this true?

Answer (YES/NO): NO